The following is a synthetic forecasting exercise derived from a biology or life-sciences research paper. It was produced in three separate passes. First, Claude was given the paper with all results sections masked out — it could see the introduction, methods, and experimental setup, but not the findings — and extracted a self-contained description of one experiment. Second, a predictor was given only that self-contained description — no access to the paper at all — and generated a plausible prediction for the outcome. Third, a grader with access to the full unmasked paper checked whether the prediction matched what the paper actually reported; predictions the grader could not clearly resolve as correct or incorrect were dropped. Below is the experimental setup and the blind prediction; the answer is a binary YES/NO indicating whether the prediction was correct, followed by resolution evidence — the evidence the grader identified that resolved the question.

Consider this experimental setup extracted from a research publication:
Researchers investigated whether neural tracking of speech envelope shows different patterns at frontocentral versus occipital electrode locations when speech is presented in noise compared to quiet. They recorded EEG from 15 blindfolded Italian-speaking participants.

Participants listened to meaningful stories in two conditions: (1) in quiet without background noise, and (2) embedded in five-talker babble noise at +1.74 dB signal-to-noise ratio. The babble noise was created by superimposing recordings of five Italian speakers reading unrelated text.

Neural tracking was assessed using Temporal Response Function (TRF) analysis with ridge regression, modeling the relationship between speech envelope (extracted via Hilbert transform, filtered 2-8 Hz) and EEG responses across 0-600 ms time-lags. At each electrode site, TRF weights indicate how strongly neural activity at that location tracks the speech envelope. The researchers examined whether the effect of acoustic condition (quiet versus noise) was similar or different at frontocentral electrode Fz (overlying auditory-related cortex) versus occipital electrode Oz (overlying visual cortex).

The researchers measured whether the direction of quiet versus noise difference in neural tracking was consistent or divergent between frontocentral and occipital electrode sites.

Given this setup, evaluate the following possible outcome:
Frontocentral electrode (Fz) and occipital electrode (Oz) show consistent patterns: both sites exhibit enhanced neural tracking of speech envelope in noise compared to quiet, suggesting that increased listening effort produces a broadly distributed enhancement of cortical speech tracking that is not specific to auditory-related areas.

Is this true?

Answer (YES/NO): NO